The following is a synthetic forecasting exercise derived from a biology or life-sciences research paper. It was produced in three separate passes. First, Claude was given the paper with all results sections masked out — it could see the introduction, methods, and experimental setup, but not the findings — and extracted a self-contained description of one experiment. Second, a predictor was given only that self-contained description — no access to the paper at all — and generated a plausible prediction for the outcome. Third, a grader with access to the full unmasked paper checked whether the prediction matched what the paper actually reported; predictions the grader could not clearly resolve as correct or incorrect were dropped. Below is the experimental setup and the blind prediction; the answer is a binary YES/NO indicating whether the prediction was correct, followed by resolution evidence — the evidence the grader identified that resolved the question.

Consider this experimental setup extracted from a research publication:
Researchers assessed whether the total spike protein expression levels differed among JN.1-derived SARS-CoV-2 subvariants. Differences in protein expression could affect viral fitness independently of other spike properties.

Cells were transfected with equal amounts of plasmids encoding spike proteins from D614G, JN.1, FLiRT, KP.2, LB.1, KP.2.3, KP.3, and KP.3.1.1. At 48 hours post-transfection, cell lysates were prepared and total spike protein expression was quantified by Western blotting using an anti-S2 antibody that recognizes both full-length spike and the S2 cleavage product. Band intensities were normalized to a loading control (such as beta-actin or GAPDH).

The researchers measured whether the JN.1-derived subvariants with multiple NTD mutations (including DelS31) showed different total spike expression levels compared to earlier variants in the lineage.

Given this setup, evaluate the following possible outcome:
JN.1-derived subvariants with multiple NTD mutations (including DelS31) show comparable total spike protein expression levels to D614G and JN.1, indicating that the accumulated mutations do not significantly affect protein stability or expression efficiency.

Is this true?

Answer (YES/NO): NO